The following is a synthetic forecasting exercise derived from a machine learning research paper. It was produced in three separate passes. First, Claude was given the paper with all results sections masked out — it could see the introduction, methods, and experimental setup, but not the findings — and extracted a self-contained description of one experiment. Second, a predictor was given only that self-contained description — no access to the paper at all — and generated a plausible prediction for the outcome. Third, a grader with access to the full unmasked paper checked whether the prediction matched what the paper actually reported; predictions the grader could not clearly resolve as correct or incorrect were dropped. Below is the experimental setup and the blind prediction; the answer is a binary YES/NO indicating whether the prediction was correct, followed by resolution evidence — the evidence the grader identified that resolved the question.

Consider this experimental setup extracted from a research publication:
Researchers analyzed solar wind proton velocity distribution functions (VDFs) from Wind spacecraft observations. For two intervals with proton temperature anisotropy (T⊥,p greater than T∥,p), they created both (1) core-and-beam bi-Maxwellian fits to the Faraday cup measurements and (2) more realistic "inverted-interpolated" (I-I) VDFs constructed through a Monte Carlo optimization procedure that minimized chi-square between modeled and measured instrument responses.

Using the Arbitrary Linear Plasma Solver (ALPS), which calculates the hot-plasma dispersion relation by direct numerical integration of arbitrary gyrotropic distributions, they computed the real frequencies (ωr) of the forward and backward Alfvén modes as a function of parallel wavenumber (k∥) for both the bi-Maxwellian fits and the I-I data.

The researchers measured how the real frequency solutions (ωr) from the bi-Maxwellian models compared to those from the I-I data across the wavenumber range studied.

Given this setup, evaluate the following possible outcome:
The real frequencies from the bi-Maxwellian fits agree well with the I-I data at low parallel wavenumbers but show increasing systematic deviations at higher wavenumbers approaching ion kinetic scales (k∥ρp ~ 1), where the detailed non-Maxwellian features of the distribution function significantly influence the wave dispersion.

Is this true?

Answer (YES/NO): NO